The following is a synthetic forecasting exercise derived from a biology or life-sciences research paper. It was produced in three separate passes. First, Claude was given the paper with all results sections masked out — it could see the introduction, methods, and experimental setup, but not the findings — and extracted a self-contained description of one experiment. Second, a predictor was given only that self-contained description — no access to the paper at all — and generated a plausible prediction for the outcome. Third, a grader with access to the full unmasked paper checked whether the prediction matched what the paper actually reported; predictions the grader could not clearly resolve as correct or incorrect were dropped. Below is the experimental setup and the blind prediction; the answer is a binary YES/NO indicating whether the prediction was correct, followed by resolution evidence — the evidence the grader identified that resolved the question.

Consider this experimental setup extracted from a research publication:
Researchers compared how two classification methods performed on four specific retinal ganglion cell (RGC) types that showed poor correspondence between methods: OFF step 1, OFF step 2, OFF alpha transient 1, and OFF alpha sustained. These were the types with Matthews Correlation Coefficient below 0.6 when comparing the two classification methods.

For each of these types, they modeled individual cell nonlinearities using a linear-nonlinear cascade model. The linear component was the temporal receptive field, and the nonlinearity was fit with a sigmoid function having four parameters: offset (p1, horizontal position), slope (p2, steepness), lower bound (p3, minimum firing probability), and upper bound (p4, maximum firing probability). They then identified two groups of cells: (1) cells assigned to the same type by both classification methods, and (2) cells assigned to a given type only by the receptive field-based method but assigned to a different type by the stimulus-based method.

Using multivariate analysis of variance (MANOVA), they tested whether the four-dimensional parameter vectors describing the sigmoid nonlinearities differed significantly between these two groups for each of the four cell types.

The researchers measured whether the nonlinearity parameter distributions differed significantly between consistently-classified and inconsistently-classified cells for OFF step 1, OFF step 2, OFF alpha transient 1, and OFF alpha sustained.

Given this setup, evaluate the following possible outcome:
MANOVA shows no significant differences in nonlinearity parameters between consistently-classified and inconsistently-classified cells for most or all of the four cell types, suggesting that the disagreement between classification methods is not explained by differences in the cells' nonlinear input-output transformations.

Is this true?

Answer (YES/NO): NO